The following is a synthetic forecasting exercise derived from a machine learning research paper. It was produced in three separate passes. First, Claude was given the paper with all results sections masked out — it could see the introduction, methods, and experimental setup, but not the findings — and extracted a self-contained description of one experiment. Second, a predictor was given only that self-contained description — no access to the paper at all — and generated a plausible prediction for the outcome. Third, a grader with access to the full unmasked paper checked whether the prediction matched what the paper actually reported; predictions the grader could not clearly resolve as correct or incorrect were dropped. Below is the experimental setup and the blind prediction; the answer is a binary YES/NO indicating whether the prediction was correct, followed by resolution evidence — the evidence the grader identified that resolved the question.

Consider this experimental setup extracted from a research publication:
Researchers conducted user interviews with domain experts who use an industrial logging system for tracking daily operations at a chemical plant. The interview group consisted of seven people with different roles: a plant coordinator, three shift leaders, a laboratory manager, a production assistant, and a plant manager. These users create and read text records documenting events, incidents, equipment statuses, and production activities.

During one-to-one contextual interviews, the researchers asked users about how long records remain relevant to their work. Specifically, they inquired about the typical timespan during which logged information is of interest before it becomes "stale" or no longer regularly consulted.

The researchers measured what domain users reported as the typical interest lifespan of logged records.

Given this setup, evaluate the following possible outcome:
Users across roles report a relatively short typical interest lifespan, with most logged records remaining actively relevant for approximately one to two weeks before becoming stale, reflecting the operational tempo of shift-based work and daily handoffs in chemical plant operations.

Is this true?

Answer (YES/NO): NO